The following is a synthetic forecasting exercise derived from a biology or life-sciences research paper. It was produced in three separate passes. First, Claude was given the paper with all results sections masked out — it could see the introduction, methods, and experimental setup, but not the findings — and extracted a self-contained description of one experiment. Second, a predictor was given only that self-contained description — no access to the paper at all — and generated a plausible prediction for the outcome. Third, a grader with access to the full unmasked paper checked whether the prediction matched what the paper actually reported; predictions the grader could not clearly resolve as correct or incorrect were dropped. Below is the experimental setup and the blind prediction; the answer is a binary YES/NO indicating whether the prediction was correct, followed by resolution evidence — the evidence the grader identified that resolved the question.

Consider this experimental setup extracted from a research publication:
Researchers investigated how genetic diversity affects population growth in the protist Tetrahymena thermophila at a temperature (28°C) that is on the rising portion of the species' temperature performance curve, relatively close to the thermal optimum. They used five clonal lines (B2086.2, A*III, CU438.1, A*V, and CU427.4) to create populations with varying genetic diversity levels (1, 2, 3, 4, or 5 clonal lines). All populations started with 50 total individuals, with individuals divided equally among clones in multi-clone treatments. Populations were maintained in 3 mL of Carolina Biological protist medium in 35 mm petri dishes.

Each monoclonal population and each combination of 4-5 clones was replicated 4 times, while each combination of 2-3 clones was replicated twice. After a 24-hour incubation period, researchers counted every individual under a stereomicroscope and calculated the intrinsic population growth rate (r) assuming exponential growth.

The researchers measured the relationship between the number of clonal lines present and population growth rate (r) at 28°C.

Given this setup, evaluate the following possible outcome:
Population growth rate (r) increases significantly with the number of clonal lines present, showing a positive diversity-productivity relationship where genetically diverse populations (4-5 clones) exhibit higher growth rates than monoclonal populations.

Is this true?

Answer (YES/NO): NO